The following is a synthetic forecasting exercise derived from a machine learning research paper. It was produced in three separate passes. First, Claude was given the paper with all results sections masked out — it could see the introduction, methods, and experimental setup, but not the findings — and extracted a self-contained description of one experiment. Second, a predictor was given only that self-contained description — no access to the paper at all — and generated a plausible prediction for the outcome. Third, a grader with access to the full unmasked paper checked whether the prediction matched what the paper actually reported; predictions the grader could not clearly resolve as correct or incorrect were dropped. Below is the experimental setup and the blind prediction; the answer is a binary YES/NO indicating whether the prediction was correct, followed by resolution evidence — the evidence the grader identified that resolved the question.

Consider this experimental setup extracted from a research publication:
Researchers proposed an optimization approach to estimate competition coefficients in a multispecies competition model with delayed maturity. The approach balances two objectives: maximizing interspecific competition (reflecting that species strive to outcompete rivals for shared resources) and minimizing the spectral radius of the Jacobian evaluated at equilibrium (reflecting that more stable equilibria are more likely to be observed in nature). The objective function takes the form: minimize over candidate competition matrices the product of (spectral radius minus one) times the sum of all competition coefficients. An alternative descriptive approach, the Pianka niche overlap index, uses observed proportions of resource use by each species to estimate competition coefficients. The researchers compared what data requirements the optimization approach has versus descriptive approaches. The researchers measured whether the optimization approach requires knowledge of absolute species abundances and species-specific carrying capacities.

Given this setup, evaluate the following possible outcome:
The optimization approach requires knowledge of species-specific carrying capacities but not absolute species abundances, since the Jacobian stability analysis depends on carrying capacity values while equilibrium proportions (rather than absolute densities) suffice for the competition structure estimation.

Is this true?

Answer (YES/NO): NO